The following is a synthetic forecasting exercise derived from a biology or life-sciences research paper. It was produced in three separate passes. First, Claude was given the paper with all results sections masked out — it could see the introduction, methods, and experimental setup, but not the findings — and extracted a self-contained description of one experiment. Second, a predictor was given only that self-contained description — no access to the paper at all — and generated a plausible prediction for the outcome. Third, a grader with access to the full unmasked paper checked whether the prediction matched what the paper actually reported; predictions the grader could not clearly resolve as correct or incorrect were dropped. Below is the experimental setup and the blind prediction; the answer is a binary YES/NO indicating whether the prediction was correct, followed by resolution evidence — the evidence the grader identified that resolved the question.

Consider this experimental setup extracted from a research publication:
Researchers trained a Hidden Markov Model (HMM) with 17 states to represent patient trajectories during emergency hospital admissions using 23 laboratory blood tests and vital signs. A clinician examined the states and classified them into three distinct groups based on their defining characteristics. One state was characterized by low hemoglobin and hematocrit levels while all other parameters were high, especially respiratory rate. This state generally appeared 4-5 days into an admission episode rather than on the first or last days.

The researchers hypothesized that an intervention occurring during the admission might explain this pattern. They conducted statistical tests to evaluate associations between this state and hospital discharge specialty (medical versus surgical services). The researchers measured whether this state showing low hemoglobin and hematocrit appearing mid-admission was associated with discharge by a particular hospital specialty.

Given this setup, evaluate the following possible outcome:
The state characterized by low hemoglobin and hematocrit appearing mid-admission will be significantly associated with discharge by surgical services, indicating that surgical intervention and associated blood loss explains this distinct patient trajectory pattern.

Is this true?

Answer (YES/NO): YES